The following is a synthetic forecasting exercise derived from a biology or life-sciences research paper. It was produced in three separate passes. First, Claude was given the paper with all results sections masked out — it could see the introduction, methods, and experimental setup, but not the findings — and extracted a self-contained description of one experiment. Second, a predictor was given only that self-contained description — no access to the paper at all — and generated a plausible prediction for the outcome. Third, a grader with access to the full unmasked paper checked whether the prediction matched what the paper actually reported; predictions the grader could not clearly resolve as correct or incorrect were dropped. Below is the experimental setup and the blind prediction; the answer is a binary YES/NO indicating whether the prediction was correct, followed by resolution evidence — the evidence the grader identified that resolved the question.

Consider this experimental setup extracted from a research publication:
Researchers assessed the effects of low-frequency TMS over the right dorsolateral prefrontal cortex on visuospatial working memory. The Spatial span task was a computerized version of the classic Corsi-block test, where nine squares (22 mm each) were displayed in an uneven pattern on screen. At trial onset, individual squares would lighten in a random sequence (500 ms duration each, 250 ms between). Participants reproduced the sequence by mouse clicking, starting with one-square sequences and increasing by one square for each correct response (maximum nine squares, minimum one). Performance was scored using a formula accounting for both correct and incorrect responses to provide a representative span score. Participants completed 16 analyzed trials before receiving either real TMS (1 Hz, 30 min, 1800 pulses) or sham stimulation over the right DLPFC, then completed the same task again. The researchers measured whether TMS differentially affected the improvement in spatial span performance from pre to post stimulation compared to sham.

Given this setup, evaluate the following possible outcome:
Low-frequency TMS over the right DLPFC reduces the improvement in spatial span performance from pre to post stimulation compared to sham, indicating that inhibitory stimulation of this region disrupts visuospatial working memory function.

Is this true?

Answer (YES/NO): NO